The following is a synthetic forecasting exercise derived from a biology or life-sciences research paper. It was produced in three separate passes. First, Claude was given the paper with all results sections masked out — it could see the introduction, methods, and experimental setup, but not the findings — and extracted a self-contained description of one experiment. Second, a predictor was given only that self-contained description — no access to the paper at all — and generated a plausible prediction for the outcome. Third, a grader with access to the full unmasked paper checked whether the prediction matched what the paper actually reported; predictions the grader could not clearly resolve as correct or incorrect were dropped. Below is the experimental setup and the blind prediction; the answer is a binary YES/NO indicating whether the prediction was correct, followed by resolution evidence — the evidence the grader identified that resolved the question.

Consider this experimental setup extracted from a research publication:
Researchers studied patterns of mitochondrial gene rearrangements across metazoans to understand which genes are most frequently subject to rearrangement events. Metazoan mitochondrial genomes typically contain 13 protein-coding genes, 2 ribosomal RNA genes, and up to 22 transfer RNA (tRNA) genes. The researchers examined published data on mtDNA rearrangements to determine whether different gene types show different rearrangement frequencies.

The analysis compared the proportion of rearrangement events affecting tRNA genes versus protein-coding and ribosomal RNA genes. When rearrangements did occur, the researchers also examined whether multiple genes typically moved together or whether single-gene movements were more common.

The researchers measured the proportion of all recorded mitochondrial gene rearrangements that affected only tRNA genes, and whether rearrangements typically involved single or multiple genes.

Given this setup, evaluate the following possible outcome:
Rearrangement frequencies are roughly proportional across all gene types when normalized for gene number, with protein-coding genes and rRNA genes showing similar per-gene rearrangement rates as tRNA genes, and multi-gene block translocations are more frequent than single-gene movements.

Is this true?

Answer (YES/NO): NO